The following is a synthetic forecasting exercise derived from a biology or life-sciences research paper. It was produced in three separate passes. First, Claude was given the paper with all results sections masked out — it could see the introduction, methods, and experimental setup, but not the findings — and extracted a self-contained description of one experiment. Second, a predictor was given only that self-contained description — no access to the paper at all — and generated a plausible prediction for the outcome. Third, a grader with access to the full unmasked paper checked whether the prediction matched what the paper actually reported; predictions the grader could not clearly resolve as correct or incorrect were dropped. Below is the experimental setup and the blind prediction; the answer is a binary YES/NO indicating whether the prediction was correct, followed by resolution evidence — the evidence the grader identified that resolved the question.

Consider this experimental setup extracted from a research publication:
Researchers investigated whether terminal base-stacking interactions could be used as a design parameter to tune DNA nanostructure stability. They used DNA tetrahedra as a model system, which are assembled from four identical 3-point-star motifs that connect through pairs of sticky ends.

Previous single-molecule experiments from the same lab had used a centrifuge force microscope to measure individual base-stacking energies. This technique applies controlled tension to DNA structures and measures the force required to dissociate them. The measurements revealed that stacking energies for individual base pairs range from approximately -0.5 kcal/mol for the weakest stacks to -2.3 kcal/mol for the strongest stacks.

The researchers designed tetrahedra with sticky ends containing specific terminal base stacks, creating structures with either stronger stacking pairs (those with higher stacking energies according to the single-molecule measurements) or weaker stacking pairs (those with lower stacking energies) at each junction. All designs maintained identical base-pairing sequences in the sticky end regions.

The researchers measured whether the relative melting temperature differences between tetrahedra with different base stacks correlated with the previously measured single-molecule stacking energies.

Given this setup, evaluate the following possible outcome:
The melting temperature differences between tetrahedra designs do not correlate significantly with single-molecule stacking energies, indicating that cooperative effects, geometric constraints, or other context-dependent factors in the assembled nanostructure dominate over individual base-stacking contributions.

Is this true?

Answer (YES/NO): NO